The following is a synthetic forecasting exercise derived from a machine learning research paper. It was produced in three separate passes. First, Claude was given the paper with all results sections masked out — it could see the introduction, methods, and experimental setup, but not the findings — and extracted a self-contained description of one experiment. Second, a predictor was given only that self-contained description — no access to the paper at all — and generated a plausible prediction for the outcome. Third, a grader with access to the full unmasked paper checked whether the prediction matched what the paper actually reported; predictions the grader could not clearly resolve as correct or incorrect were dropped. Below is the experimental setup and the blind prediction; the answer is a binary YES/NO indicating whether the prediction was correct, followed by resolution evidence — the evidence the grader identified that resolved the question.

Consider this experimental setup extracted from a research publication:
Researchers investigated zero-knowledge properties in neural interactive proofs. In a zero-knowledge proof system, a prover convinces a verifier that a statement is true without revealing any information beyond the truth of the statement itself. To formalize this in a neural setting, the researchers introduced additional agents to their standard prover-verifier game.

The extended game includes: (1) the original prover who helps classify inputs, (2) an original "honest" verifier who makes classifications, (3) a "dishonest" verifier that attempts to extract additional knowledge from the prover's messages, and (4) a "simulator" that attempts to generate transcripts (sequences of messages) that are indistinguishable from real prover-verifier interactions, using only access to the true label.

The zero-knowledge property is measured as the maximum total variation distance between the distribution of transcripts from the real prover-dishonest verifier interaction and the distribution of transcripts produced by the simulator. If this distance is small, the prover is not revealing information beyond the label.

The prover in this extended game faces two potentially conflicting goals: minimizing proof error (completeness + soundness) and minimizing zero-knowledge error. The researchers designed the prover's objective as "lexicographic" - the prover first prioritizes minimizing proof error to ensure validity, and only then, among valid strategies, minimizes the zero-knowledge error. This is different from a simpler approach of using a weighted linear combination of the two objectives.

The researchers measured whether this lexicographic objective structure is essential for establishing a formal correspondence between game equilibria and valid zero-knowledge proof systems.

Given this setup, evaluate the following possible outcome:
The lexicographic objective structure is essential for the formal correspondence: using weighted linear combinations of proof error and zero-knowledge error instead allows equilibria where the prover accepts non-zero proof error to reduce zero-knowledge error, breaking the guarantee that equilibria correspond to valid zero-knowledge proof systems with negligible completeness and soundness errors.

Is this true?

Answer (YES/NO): YES